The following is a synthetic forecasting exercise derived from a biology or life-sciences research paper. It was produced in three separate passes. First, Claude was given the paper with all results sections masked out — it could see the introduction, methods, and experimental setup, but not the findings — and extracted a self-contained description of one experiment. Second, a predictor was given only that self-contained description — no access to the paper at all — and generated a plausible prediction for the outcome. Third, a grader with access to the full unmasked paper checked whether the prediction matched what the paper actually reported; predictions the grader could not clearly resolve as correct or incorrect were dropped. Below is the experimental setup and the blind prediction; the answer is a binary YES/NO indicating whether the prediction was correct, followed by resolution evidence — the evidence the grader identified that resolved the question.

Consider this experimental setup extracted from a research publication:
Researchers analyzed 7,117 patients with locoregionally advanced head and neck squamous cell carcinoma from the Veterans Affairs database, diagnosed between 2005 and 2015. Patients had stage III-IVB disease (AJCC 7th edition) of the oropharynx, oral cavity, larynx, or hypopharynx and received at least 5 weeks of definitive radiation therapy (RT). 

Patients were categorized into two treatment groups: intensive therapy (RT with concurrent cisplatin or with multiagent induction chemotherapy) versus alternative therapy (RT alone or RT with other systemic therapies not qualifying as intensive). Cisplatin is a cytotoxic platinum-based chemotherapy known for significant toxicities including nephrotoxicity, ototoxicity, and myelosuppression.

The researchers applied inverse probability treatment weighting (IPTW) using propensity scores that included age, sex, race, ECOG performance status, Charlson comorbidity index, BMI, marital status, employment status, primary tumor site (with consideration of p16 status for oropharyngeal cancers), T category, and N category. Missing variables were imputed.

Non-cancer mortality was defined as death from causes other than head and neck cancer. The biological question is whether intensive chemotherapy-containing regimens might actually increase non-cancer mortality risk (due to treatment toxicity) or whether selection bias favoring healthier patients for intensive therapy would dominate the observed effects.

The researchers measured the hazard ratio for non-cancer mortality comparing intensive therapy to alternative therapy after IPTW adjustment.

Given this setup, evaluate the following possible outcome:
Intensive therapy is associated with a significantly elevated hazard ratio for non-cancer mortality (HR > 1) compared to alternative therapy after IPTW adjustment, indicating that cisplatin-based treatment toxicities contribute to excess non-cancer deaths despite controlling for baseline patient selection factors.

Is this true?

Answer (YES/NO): NO